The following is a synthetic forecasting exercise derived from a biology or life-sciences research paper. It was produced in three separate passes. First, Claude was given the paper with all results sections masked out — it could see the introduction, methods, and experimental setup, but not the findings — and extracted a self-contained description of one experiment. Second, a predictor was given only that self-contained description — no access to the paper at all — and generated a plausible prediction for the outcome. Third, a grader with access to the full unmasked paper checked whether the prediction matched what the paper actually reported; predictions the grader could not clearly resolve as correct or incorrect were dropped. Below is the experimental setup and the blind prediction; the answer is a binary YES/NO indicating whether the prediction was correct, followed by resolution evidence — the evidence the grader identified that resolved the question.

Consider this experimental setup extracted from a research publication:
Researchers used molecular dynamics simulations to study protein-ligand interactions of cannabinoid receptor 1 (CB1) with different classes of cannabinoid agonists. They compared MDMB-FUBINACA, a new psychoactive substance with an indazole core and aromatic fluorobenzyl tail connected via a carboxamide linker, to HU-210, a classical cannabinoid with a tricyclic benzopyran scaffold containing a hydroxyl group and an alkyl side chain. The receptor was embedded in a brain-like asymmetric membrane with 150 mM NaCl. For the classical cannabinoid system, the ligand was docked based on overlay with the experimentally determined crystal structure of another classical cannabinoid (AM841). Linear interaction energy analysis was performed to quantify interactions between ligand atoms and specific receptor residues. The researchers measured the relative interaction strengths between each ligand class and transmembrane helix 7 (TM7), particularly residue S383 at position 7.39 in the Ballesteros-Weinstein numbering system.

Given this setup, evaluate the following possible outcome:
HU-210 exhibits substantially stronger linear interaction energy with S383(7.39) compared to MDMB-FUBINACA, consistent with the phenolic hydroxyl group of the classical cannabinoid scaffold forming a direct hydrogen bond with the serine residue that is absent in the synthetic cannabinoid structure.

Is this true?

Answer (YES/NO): YES